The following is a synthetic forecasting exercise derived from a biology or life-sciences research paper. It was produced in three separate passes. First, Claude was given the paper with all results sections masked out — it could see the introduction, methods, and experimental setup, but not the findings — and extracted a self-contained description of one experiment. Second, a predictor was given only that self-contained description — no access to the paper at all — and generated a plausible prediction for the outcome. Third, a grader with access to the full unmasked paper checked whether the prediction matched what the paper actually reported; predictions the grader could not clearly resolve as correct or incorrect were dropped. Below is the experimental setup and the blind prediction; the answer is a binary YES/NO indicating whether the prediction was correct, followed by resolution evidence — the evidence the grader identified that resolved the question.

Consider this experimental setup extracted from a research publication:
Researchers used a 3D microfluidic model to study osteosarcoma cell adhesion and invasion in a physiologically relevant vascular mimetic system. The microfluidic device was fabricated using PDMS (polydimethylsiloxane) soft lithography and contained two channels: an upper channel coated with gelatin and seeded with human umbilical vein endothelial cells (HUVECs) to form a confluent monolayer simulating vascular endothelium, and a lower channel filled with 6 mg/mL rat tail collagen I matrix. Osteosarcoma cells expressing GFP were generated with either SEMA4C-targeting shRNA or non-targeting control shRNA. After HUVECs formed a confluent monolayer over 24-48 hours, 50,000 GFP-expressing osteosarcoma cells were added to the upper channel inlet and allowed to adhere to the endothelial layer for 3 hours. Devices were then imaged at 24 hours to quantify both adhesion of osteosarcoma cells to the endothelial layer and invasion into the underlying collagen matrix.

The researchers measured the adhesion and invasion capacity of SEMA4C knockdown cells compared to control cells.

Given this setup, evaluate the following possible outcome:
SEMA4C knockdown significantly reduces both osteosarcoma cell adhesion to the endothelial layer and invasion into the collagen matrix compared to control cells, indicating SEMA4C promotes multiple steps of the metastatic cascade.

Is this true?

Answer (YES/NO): NO